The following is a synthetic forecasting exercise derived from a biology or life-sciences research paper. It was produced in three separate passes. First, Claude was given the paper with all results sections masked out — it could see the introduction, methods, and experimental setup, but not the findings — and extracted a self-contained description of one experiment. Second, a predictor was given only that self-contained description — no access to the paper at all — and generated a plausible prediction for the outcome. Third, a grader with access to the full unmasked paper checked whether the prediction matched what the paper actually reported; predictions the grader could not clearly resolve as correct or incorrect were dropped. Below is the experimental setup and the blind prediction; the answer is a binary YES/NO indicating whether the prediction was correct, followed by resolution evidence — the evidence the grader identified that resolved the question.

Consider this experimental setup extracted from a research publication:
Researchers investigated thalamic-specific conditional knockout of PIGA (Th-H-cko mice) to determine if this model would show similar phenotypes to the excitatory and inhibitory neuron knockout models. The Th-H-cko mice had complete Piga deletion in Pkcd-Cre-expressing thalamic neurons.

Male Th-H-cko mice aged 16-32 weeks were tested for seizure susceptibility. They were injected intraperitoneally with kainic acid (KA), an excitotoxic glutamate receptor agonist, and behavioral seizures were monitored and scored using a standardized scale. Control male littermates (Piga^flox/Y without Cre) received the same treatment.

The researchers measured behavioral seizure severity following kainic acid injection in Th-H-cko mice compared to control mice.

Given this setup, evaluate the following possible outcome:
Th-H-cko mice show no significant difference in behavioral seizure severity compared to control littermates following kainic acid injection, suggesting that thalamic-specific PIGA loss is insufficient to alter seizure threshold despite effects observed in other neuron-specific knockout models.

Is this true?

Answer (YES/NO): YES